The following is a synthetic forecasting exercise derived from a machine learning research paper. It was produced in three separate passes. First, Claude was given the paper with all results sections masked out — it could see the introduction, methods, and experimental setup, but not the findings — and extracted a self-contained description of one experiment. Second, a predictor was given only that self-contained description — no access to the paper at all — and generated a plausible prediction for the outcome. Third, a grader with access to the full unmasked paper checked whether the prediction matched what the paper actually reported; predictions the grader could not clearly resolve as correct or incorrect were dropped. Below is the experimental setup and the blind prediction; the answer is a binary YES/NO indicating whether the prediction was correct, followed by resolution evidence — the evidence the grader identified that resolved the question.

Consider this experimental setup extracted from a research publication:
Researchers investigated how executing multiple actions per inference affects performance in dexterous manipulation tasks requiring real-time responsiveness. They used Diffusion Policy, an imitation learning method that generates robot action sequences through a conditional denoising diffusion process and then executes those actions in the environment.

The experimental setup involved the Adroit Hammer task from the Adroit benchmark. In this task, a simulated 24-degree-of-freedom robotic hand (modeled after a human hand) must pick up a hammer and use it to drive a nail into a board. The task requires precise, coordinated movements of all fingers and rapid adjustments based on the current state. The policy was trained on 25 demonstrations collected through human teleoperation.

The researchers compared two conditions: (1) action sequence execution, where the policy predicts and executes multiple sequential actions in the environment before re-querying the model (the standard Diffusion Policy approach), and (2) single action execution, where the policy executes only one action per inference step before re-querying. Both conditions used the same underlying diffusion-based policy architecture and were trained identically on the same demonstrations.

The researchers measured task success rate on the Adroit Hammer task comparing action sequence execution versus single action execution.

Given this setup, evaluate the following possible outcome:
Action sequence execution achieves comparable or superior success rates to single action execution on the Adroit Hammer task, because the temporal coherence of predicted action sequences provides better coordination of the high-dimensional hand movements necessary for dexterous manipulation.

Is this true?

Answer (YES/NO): NO